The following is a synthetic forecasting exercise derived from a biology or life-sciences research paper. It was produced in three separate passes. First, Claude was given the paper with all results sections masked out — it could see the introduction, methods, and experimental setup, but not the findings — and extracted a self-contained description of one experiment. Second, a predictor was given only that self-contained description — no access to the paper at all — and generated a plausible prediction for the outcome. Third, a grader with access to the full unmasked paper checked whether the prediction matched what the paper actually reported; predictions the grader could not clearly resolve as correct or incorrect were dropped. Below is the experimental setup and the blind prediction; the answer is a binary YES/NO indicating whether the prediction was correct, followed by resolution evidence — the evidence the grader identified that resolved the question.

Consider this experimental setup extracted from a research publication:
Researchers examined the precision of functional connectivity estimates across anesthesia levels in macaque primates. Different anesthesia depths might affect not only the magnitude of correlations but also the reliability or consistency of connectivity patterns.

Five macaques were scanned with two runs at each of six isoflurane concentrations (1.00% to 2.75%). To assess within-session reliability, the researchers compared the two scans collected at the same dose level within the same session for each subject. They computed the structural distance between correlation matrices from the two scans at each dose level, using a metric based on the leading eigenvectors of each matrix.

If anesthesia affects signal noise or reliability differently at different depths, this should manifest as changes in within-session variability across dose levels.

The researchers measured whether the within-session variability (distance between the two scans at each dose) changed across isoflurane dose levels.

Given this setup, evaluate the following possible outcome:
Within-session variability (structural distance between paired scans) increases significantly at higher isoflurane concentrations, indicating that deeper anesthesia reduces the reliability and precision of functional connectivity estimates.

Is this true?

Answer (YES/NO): YES